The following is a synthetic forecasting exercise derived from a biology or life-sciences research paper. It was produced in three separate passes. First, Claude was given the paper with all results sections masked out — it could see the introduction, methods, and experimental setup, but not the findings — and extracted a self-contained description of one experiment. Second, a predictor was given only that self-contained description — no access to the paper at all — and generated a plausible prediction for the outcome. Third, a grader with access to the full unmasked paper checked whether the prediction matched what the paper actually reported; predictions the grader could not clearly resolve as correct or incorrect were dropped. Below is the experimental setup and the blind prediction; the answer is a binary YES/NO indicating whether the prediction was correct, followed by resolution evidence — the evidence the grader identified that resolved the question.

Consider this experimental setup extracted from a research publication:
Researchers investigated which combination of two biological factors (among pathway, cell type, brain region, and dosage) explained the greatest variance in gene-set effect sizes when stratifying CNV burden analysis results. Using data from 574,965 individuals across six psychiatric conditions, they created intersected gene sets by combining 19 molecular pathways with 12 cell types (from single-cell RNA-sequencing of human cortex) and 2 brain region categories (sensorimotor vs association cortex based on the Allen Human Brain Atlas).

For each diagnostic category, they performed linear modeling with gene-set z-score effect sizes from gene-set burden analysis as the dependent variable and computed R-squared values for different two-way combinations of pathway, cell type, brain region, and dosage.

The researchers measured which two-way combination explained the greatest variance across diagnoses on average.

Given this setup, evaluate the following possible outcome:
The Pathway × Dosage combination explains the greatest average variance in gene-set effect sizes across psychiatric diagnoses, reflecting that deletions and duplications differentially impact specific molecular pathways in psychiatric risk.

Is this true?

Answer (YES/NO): NO